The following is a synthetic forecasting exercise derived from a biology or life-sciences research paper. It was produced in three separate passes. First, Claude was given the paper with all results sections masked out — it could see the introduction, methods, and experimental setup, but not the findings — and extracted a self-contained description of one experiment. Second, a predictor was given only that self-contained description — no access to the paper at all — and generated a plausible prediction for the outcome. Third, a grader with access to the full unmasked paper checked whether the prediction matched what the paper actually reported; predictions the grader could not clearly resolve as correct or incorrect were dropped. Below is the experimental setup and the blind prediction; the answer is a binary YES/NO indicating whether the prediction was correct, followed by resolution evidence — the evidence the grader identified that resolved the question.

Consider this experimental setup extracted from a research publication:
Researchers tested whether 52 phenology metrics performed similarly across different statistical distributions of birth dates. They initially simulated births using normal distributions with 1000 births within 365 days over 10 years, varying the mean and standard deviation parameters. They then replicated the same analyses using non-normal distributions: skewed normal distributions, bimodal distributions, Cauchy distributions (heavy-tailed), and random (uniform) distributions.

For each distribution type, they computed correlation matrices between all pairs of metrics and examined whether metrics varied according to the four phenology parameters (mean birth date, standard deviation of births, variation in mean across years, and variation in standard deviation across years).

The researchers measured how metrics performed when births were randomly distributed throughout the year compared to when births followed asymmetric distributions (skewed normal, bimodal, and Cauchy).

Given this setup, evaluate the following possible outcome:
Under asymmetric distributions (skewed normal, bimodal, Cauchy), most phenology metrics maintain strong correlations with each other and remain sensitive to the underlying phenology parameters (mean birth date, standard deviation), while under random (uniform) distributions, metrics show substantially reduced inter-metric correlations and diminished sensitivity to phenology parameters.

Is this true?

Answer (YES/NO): YES